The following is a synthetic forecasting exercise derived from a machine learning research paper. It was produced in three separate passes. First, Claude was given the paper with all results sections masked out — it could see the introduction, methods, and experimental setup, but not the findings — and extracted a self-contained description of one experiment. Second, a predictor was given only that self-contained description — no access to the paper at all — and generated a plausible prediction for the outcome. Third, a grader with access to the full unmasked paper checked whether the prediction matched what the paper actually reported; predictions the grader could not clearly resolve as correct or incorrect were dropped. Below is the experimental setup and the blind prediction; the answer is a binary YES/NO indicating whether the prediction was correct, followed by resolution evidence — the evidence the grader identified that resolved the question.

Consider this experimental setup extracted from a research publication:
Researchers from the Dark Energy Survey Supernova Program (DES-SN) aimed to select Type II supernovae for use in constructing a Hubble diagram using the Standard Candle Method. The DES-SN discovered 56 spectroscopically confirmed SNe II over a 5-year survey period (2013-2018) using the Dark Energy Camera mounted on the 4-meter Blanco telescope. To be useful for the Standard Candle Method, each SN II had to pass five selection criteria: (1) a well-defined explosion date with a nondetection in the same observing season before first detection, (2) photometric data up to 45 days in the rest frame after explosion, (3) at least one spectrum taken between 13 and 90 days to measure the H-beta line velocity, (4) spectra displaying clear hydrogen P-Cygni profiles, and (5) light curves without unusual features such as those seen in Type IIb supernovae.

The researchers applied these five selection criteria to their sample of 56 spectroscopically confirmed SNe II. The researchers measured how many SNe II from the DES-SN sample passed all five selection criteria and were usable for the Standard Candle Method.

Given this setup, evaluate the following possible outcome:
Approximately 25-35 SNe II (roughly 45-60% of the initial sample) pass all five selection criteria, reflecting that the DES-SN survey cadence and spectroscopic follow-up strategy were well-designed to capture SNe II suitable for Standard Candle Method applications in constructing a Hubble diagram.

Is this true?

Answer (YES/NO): NO